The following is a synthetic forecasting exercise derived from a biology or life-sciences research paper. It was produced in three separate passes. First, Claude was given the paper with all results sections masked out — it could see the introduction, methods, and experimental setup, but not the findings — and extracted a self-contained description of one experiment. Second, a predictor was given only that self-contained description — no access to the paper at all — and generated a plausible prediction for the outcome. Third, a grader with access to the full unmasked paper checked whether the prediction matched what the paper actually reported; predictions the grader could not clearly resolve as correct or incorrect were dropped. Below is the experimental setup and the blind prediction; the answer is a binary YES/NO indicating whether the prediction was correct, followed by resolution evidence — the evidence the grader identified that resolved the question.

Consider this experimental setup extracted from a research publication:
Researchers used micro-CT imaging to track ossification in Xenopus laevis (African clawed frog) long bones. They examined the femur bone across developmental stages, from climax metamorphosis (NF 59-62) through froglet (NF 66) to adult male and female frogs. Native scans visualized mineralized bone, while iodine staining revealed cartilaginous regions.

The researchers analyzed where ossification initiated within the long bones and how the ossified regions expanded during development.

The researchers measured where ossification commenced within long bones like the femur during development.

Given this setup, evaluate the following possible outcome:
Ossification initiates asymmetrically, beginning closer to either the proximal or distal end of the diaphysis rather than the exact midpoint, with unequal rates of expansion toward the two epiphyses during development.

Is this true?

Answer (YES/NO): NO